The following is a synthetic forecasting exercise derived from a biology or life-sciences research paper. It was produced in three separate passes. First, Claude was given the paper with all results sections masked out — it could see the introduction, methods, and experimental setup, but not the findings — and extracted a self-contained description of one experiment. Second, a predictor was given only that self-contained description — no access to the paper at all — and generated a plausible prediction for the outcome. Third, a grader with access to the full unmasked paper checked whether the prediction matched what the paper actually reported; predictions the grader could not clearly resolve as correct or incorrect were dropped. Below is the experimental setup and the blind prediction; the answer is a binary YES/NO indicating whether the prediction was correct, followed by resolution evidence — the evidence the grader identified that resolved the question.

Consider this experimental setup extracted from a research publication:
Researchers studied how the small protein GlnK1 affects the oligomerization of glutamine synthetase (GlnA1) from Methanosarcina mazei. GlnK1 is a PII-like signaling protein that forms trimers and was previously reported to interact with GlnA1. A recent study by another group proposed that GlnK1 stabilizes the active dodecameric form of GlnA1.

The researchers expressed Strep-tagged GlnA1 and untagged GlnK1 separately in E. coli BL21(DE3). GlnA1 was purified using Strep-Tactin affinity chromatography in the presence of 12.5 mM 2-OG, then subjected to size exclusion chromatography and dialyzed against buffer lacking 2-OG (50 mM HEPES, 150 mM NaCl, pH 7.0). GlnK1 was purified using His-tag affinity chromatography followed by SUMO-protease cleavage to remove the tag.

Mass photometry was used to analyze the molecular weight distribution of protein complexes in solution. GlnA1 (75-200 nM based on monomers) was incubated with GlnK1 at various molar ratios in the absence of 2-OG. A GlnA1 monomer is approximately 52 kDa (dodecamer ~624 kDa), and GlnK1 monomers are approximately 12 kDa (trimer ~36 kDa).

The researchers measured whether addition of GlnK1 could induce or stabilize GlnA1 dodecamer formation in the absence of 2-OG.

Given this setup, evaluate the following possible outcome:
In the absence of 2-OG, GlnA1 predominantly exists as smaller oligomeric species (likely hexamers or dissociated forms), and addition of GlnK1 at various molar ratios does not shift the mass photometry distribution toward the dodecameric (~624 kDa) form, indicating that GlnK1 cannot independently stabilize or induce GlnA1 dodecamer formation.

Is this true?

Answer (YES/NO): NO